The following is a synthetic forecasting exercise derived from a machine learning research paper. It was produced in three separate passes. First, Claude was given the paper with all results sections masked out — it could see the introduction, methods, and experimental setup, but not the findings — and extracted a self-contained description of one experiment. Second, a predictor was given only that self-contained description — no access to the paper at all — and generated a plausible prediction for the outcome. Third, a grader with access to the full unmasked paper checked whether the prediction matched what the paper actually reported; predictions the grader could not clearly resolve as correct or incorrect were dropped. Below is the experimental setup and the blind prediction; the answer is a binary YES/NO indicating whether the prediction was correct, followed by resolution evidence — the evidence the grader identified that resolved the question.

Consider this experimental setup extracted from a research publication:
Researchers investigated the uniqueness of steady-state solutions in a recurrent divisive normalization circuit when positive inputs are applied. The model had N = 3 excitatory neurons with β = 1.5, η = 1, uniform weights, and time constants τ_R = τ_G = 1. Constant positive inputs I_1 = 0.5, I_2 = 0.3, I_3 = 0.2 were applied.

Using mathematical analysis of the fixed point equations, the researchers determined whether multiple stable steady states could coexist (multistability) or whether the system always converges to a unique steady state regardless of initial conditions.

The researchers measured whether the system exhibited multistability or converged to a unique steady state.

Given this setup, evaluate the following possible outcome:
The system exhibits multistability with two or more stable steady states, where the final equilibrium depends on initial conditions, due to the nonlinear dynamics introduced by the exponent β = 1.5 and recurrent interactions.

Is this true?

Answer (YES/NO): NO